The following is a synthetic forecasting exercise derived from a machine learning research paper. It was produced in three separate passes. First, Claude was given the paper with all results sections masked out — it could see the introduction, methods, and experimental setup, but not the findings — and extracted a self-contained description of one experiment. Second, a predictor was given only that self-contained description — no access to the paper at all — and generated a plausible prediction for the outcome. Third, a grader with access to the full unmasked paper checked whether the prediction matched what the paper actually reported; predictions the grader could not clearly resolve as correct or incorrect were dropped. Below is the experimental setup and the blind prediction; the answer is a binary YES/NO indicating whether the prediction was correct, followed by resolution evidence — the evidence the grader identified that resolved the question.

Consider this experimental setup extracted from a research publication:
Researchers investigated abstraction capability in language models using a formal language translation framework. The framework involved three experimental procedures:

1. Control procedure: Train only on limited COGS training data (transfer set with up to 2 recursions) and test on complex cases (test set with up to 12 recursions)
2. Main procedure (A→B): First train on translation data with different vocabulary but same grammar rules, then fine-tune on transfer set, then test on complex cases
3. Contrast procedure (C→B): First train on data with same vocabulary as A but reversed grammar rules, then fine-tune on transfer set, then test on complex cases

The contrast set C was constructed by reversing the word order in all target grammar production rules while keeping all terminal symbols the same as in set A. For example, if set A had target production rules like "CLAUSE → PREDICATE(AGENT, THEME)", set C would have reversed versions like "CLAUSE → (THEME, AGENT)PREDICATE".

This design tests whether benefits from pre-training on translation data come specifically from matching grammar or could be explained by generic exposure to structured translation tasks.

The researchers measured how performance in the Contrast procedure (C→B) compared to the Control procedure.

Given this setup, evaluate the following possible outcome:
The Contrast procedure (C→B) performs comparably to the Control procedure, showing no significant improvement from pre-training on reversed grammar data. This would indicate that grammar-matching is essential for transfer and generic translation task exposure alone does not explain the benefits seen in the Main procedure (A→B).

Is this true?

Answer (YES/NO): YES